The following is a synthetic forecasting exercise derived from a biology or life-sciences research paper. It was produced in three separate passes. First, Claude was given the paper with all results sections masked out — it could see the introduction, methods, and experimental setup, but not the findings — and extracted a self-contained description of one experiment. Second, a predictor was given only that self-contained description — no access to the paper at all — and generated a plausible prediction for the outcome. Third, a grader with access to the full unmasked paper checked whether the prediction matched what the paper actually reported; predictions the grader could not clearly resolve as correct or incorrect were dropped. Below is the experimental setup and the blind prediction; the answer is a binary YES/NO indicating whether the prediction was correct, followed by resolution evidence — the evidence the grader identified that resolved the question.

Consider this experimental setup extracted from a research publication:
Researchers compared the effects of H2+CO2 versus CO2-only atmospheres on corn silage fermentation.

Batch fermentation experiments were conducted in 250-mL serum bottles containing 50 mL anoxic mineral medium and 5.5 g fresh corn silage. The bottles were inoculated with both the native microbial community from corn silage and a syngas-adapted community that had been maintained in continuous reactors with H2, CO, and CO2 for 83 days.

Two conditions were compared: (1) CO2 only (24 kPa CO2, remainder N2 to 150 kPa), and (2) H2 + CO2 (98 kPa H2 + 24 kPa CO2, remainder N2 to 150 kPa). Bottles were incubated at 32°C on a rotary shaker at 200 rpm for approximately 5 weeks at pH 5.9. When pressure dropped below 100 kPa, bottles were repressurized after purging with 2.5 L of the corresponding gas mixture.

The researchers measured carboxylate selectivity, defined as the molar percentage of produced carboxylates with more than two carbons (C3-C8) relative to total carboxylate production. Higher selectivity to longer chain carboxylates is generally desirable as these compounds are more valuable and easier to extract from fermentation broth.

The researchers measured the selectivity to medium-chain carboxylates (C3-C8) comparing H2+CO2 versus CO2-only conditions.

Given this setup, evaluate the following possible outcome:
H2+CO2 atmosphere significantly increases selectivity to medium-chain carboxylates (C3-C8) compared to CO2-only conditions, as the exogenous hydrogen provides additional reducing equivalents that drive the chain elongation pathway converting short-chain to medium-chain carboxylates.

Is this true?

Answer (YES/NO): NO